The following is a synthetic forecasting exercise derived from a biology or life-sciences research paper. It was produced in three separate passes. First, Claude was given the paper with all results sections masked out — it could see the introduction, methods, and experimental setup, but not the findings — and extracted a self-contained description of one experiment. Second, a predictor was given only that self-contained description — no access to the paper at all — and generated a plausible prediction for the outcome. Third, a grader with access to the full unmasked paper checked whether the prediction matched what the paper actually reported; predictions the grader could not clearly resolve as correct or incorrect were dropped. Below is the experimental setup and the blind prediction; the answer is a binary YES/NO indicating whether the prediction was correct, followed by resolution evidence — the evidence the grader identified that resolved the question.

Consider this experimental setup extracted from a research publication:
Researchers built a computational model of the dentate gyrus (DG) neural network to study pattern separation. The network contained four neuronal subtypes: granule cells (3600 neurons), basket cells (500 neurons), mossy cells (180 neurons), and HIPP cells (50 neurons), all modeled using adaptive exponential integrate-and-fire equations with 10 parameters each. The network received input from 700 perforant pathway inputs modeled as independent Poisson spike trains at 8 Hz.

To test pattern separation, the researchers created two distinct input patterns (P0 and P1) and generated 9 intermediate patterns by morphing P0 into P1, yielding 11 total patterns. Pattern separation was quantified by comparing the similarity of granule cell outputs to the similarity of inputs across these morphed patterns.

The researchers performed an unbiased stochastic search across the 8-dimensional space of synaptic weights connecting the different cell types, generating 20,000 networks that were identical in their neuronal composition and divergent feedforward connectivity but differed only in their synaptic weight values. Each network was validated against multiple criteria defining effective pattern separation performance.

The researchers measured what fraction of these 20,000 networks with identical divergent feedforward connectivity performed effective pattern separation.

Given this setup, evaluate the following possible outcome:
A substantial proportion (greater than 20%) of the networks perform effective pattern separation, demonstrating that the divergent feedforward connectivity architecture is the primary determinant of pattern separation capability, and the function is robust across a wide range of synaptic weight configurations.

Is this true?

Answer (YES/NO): NO